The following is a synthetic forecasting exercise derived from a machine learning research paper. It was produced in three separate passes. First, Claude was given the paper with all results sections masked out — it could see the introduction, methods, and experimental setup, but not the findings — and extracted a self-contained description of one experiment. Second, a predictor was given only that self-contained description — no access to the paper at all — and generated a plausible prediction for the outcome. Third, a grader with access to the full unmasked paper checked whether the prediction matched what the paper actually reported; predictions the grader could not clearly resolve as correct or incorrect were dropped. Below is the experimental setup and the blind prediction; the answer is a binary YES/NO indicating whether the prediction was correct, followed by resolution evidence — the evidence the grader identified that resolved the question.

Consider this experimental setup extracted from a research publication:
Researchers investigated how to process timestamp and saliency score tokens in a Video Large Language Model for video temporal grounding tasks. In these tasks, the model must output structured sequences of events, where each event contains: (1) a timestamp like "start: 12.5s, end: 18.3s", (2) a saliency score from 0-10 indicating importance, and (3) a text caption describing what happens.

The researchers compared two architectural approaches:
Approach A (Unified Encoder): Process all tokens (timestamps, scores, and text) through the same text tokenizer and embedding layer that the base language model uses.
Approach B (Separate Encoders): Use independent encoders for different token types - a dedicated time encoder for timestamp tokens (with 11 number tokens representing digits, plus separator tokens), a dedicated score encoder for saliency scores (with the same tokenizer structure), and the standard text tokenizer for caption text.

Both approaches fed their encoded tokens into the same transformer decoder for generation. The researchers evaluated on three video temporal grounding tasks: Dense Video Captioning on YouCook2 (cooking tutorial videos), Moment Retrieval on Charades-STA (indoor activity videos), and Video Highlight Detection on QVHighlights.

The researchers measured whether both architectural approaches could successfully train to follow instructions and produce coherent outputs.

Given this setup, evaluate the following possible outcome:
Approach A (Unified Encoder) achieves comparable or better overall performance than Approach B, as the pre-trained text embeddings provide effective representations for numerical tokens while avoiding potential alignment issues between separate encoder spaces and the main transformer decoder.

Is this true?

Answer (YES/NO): NO